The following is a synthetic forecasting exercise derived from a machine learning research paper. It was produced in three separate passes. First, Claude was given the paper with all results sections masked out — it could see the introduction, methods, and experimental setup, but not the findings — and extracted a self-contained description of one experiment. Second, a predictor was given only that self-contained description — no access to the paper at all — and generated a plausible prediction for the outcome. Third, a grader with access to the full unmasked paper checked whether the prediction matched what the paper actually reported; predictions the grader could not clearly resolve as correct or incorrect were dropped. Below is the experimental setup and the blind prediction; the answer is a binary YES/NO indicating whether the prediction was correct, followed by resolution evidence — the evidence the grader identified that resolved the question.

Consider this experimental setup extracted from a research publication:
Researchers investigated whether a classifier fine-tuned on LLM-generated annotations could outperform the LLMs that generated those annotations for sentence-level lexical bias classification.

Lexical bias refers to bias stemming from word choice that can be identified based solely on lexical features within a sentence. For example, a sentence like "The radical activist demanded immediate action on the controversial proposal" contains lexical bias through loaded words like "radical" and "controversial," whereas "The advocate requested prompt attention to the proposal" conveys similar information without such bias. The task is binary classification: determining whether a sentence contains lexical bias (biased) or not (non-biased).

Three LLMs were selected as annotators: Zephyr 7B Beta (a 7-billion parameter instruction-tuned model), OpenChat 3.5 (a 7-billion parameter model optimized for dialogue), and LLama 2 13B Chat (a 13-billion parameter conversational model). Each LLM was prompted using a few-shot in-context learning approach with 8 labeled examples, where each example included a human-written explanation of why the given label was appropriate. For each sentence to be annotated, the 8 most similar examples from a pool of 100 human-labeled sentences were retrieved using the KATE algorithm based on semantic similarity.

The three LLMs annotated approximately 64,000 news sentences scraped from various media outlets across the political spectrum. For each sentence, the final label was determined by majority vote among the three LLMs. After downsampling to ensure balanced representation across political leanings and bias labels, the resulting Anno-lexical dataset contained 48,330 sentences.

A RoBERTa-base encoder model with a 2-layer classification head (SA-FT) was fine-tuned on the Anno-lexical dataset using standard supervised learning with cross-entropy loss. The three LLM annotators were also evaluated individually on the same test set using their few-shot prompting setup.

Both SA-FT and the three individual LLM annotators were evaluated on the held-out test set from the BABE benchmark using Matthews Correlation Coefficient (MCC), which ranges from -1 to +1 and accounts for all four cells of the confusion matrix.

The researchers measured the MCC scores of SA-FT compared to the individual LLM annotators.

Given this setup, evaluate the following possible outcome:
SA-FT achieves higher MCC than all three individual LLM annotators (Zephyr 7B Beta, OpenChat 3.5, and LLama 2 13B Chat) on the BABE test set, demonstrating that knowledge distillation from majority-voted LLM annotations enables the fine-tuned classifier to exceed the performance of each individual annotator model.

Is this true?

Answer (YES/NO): YES